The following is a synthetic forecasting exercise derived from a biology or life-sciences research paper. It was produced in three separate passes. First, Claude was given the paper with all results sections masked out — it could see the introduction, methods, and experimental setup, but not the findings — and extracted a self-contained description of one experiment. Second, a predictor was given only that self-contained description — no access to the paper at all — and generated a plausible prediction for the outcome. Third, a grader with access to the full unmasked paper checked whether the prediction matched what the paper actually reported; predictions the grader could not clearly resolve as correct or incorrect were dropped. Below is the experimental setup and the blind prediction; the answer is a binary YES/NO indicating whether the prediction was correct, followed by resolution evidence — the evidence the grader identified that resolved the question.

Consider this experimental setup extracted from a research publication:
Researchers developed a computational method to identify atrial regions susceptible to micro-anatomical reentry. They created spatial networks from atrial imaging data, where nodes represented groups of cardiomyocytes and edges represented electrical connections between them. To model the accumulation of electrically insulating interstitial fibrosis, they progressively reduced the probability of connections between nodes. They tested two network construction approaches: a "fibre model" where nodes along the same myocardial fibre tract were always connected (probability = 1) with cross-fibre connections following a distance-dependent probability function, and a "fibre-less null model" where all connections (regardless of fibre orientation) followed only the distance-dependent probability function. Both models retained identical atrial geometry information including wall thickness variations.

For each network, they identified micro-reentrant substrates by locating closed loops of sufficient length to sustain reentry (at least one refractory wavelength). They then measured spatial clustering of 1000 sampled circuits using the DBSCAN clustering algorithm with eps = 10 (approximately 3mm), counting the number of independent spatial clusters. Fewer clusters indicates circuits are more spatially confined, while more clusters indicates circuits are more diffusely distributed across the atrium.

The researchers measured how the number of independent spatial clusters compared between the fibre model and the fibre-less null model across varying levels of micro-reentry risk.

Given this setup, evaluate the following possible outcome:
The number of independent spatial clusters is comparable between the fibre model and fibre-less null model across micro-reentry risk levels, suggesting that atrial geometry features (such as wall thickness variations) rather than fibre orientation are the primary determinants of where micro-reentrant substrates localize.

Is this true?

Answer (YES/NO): NO